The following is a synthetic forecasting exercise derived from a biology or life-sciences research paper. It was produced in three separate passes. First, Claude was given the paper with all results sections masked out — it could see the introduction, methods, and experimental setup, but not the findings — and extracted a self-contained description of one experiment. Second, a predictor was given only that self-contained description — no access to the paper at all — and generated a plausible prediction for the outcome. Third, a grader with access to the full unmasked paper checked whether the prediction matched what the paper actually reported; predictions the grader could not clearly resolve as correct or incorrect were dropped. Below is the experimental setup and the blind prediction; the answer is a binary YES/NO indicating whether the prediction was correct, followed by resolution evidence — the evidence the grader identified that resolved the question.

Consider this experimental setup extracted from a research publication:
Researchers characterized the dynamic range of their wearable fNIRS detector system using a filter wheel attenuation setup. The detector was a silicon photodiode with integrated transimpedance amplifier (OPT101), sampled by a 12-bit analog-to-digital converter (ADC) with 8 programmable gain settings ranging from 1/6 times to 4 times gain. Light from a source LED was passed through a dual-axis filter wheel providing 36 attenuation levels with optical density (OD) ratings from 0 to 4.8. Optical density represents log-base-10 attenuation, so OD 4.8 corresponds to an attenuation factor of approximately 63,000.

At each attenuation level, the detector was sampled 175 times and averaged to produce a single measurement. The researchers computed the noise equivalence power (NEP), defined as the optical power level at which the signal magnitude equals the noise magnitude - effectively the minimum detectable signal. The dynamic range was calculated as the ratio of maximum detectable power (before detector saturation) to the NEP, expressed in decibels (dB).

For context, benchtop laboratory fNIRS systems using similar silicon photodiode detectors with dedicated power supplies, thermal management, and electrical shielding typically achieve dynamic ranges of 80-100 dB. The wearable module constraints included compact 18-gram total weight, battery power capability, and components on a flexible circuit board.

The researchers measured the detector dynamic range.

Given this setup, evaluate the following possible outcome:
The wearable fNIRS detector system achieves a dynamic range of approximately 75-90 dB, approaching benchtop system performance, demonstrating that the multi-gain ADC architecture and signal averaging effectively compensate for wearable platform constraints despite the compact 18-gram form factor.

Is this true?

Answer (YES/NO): YES